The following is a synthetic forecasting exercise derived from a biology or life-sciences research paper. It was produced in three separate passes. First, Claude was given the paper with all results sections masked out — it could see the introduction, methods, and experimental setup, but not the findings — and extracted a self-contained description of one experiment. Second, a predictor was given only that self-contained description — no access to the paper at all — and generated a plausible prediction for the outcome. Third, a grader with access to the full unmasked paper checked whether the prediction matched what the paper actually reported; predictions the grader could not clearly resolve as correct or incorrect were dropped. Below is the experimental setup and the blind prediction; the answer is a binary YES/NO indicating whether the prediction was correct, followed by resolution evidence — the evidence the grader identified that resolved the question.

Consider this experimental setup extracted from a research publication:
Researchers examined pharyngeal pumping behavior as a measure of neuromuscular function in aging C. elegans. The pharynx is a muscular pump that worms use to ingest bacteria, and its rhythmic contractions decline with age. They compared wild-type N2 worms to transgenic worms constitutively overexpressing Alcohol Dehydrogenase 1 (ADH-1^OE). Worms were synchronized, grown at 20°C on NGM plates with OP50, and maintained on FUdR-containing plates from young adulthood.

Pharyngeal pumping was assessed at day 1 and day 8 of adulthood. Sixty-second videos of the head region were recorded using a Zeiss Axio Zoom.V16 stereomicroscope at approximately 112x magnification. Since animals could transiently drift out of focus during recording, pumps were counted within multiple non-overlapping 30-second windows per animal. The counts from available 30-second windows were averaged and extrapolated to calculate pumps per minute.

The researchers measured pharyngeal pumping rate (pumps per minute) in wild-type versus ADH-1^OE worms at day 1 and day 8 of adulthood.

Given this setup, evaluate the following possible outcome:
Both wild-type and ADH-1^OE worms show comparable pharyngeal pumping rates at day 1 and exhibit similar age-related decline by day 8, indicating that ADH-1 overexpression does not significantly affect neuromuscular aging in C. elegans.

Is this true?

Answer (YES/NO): NO